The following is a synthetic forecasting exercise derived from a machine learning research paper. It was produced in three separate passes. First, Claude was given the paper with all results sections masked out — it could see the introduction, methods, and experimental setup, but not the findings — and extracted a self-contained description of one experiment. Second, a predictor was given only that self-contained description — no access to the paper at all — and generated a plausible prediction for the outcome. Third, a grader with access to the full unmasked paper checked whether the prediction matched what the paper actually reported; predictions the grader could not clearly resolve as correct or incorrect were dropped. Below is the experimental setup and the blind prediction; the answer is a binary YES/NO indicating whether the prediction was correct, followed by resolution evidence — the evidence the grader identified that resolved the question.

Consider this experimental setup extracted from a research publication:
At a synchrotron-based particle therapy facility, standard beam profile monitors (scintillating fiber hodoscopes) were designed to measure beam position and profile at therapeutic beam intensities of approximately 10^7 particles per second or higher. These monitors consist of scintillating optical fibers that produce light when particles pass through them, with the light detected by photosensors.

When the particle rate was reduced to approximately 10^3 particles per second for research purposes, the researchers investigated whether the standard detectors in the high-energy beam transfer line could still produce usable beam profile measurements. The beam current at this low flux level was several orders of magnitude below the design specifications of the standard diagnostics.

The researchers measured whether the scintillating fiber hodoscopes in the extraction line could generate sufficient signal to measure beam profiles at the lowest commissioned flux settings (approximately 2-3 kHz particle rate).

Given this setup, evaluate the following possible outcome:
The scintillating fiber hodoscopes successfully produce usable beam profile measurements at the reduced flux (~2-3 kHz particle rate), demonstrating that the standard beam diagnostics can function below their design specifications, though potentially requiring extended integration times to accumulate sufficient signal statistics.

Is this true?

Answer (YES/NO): NO